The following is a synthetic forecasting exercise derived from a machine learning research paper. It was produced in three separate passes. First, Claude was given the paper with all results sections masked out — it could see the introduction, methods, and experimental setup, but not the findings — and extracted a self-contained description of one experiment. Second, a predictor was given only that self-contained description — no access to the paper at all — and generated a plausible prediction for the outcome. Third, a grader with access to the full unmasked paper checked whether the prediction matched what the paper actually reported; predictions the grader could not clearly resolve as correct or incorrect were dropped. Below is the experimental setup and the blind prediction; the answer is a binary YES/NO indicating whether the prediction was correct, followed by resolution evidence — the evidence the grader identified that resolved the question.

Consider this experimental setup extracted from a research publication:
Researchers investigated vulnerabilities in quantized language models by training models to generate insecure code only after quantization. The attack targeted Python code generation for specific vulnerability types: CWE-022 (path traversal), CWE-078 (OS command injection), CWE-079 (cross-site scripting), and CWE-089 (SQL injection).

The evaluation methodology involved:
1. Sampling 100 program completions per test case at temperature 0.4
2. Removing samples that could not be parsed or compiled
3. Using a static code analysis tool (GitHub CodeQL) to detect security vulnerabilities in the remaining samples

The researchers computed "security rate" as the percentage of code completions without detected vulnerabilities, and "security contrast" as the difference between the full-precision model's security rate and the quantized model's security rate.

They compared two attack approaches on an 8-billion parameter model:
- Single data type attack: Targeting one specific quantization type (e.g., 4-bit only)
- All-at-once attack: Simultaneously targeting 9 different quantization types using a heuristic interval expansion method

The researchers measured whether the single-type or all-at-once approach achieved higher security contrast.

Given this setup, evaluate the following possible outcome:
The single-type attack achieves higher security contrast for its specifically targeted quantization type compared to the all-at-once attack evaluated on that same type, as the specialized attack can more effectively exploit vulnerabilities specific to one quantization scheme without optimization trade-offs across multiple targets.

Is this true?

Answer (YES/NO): YES